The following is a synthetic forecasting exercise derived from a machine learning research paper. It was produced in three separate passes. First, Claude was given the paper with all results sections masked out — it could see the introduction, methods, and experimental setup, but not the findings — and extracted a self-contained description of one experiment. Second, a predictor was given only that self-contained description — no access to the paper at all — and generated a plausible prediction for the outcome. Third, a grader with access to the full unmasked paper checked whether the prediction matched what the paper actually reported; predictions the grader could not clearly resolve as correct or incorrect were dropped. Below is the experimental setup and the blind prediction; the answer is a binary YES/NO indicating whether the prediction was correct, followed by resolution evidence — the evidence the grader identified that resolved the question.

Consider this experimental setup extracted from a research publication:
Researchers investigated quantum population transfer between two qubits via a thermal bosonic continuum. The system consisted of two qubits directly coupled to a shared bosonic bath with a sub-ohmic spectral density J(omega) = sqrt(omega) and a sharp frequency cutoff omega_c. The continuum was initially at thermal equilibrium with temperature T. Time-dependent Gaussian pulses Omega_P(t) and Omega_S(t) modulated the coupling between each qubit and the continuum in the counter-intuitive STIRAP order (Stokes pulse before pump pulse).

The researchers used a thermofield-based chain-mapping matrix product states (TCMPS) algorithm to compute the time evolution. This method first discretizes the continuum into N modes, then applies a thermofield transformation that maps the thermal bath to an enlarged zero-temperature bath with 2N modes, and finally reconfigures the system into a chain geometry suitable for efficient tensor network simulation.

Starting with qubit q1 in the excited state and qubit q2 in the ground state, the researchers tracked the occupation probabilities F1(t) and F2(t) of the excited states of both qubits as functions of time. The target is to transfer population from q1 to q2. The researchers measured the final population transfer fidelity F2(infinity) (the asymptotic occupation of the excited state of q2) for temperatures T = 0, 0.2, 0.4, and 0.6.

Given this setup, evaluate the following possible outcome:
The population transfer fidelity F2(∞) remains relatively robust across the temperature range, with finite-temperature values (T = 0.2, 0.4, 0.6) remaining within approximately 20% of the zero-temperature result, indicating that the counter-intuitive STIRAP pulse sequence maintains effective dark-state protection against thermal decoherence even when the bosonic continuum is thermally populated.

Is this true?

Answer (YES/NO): NO